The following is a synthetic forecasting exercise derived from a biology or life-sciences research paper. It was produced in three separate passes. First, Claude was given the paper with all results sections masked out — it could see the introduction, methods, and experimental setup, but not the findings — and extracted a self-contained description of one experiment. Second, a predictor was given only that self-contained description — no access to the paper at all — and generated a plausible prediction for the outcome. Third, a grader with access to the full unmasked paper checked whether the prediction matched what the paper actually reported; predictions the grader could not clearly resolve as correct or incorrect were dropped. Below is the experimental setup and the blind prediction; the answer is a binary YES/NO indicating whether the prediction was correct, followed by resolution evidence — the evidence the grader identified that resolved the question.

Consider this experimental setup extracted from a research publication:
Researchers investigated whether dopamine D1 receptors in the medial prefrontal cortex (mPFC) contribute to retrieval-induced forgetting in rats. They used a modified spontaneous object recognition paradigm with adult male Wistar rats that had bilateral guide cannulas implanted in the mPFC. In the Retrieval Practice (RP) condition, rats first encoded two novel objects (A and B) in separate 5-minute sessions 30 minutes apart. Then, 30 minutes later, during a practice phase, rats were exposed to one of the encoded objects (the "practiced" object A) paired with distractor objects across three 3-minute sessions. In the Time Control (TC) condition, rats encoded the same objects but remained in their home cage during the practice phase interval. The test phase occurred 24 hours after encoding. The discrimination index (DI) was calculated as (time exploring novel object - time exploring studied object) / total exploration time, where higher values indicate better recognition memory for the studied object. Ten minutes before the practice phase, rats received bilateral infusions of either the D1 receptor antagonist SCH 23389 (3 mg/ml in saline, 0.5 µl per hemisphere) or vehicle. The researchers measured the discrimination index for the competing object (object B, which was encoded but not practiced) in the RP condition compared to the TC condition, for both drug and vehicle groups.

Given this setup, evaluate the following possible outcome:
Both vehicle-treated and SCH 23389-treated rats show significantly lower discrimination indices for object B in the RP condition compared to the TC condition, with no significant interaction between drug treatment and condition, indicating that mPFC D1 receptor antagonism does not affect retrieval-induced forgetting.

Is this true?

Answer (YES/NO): NO